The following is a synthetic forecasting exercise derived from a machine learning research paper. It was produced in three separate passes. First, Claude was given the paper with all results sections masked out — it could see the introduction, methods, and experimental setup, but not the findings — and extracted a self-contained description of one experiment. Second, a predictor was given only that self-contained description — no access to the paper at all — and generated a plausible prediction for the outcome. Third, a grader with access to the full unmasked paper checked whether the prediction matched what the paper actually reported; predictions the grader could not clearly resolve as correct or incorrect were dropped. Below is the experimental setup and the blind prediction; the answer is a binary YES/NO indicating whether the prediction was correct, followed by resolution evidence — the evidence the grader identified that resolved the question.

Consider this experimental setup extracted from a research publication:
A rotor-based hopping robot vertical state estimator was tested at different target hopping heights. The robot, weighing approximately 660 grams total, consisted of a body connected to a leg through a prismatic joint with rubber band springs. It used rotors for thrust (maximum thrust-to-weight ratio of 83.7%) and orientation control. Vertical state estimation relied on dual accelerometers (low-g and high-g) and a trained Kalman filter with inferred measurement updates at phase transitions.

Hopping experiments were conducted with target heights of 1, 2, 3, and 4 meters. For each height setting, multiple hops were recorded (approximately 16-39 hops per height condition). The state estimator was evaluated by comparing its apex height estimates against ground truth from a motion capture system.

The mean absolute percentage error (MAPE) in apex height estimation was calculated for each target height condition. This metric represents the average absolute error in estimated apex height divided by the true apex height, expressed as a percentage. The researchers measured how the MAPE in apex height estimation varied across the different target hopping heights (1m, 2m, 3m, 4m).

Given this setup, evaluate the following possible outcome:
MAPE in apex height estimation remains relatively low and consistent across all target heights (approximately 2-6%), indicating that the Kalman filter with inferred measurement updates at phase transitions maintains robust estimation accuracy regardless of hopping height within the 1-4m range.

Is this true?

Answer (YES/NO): NO